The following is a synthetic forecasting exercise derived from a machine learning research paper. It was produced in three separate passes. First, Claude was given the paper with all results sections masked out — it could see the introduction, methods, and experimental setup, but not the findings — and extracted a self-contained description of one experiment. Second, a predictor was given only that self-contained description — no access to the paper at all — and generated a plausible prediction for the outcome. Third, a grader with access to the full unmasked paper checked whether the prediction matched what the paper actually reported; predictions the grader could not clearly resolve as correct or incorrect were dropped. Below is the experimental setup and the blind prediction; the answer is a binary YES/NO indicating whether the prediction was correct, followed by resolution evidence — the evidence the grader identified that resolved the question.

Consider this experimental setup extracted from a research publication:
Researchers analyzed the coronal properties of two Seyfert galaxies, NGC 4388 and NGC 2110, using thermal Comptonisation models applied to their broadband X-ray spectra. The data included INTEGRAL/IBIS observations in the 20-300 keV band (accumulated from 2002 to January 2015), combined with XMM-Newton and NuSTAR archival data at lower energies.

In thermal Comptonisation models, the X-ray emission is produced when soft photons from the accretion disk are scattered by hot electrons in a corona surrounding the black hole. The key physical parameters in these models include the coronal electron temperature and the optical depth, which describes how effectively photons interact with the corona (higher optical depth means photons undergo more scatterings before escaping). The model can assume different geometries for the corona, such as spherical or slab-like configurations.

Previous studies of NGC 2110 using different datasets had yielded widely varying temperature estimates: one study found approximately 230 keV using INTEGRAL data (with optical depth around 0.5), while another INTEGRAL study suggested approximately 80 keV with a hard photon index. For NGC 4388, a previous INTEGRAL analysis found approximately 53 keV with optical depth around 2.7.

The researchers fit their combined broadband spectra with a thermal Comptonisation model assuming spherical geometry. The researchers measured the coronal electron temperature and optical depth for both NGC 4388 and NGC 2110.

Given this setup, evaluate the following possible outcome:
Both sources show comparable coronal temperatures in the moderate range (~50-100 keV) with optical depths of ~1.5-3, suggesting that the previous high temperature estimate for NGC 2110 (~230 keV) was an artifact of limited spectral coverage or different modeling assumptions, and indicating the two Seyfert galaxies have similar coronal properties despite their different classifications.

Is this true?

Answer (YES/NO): YES